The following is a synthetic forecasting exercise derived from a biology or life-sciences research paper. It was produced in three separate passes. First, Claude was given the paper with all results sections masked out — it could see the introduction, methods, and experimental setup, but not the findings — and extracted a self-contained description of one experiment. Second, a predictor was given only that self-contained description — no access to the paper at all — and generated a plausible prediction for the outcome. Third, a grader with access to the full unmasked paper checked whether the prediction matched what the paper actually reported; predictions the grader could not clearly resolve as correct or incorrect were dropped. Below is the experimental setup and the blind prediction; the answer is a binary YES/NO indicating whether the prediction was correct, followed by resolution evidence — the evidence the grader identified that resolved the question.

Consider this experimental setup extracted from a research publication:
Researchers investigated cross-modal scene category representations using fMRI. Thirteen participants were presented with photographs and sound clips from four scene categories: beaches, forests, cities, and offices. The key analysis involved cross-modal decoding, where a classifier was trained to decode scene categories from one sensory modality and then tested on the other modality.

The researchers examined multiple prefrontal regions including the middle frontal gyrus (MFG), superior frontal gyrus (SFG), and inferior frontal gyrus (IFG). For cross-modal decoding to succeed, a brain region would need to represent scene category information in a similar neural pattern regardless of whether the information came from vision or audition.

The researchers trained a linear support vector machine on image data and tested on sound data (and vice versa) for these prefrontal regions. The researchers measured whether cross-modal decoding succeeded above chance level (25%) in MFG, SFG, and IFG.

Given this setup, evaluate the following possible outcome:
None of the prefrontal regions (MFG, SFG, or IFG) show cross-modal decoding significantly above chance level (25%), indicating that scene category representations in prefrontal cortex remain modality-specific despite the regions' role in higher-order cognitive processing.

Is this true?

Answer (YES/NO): NO